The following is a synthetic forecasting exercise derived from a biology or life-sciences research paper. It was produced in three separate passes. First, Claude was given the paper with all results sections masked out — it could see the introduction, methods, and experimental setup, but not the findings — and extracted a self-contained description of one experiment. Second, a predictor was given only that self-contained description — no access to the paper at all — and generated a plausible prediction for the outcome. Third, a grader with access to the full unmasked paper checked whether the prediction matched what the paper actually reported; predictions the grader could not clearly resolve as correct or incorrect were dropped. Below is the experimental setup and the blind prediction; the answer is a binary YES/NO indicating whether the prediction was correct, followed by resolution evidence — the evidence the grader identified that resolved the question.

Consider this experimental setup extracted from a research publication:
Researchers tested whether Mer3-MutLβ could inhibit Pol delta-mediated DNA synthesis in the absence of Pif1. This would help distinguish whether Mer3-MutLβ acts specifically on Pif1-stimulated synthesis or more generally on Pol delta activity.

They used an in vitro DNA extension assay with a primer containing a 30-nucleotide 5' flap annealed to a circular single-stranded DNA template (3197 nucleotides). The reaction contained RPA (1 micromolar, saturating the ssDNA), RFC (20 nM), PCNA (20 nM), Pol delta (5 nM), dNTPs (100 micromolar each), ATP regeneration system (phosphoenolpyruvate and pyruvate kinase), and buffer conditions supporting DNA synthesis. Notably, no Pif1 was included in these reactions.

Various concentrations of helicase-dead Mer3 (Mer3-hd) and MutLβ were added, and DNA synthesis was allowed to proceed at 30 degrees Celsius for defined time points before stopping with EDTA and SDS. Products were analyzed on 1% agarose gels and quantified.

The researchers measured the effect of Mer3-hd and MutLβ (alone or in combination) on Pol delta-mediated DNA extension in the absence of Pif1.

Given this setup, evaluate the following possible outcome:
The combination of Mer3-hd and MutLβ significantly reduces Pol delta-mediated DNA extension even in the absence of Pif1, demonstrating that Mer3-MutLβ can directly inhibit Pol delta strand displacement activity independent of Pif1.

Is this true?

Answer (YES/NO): NO